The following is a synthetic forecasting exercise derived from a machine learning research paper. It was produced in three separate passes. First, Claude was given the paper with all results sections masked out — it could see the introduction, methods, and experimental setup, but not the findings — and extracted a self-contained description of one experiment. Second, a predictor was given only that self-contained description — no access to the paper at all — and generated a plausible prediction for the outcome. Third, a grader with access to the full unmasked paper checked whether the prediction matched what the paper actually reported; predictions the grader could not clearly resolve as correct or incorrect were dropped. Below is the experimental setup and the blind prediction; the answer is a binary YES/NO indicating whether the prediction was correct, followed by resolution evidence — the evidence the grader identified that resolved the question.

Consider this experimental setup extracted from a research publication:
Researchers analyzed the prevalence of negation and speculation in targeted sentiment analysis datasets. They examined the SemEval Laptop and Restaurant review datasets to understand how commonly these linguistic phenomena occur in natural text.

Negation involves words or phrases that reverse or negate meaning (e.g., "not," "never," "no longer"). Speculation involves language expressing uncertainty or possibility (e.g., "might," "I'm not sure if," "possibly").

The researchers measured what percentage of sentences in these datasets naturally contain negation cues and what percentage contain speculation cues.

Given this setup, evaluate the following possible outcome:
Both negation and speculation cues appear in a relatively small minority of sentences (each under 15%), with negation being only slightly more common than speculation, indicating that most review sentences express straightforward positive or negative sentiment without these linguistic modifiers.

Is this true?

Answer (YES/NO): NO